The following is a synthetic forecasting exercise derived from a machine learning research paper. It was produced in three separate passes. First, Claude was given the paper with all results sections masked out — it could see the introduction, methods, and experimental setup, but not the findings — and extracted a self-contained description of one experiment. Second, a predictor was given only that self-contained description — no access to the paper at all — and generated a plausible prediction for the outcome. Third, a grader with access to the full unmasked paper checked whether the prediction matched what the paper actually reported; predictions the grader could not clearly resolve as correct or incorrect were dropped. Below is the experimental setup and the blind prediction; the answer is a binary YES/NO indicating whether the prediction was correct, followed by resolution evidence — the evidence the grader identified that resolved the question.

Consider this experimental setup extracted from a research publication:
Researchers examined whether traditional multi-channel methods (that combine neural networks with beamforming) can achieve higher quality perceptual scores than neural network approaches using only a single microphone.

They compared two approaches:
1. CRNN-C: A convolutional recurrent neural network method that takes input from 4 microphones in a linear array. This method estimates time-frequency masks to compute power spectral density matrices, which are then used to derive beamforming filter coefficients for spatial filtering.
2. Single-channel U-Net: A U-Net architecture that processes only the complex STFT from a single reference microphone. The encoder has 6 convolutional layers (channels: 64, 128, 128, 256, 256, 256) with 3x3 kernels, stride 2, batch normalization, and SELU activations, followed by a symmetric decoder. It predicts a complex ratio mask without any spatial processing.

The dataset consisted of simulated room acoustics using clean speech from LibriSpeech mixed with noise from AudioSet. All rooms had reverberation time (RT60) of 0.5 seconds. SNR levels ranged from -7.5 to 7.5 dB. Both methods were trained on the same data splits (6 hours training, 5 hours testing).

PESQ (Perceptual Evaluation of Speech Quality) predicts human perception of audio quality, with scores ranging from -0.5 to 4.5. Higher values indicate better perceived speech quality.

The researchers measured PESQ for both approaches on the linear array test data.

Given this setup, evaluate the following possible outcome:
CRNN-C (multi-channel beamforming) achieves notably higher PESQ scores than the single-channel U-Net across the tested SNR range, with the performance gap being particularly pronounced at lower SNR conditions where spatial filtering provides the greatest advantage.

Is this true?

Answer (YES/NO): NO